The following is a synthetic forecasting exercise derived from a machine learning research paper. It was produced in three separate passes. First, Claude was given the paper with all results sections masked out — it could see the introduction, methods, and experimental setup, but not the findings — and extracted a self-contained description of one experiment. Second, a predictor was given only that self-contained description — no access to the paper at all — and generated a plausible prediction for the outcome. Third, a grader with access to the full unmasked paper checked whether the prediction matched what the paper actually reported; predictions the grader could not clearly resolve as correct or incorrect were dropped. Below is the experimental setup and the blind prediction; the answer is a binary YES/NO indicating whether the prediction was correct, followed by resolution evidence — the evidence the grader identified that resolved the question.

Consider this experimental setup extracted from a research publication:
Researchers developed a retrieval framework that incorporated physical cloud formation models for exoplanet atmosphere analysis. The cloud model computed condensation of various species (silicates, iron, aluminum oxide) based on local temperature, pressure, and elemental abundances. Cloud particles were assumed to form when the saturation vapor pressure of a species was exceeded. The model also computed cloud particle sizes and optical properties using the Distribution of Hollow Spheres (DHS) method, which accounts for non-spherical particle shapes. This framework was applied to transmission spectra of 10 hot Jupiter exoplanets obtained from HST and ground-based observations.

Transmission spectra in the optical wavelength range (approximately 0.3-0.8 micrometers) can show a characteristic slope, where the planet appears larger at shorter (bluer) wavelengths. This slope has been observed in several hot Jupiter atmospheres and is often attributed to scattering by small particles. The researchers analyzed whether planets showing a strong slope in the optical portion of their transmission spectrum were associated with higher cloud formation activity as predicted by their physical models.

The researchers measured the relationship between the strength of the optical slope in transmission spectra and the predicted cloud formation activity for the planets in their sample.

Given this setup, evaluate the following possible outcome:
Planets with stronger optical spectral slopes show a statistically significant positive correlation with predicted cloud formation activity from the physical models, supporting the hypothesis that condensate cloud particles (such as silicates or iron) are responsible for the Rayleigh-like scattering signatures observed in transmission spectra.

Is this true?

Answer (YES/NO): YES